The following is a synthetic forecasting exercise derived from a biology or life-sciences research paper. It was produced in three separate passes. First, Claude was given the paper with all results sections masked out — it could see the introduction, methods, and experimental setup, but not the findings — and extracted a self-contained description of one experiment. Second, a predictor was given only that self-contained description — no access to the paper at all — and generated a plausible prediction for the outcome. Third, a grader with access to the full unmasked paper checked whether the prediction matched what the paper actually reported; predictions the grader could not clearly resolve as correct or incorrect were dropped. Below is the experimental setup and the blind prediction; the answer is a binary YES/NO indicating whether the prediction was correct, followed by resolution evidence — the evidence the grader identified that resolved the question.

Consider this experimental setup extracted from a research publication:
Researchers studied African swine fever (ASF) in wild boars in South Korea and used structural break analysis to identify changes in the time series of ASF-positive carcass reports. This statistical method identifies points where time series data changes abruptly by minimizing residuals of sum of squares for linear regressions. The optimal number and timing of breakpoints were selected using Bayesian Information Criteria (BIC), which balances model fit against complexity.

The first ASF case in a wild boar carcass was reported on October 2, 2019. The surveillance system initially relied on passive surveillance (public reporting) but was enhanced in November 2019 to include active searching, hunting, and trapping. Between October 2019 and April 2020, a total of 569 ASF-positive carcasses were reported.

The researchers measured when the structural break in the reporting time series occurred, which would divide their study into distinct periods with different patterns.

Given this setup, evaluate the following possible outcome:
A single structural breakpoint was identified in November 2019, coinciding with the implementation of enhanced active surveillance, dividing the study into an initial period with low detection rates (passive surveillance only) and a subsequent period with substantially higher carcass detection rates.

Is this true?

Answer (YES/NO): NO